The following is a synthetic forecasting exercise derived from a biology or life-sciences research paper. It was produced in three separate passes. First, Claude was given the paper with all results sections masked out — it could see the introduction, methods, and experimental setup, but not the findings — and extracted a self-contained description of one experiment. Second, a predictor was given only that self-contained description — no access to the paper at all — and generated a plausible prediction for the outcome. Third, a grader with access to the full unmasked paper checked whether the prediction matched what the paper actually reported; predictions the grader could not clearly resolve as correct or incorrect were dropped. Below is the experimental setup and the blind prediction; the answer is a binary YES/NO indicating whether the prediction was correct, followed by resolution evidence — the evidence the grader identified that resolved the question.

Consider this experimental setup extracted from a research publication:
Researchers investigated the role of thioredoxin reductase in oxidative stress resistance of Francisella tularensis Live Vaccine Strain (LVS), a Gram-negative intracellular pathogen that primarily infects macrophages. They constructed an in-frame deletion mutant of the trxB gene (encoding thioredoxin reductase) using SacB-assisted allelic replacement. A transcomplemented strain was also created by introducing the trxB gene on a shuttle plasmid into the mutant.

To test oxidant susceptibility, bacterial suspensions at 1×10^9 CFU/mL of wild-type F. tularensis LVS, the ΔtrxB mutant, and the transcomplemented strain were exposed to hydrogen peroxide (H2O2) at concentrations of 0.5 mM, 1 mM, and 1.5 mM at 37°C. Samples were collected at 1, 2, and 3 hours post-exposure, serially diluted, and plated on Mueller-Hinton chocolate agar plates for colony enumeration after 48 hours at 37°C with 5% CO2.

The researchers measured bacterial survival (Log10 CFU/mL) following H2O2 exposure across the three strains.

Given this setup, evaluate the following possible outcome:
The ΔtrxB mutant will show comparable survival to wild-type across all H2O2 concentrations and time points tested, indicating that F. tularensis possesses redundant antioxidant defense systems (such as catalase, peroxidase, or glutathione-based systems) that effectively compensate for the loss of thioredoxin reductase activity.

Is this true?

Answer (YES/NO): NO